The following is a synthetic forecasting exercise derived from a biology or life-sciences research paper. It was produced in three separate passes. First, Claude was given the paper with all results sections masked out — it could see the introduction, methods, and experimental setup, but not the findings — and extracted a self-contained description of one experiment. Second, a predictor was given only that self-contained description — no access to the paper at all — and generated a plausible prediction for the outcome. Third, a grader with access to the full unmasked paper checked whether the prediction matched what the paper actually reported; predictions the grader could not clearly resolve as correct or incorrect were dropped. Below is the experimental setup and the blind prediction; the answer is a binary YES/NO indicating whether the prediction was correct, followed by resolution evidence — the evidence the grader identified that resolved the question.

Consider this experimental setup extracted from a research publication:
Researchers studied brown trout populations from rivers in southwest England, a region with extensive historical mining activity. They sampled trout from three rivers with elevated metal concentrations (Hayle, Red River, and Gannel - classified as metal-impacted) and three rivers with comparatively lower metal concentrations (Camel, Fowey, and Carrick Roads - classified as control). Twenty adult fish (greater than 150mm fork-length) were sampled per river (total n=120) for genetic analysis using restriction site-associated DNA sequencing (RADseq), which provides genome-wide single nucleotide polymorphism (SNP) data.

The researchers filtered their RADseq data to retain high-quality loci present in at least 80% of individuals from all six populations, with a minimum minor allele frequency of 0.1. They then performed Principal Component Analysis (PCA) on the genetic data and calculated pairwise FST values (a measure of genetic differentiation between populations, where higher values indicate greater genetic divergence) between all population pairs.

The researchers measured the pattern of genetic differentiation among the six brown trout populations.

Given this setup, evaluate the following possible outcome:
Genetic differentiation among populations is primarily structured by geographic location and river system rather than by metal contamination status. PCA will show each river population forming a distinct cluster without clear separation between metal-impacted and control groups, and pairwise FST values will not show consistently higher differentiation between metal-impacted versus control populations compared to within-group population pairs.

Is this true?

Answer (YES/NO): NO